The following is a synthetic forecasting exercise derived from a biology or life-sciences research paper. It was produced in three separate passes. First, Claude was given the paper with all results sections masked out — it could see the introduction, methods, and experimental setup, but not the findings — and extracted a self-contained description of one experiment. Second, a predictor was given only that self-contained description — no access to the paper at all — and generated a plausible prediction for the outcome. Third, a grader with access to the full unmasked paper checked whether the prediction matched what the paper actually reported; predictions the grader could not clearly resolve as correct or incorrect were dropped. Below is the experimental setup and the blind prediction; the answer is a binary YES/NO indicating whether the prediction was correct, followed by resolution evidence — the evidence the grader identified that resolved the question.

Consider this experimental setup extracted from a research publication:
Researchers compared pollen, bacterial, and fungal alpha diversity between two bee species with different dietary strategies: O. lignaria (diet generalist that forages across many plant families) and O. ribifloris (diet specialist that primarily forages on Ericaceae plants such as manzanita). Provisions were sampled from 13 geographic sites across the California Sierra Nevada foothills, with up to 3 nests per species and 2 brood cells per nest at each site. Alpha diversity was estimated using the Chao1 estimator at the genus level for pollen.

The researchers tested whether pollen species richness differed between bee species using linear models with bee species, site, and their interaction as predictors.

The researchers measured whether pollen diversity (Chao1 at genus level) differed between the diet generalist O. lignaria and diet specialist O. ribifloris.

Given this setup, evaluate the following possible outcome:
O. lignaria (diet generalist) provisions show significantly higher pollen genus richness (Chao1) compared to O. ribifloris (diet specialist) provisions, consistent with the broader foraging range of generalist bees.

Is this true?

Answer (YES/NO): YES